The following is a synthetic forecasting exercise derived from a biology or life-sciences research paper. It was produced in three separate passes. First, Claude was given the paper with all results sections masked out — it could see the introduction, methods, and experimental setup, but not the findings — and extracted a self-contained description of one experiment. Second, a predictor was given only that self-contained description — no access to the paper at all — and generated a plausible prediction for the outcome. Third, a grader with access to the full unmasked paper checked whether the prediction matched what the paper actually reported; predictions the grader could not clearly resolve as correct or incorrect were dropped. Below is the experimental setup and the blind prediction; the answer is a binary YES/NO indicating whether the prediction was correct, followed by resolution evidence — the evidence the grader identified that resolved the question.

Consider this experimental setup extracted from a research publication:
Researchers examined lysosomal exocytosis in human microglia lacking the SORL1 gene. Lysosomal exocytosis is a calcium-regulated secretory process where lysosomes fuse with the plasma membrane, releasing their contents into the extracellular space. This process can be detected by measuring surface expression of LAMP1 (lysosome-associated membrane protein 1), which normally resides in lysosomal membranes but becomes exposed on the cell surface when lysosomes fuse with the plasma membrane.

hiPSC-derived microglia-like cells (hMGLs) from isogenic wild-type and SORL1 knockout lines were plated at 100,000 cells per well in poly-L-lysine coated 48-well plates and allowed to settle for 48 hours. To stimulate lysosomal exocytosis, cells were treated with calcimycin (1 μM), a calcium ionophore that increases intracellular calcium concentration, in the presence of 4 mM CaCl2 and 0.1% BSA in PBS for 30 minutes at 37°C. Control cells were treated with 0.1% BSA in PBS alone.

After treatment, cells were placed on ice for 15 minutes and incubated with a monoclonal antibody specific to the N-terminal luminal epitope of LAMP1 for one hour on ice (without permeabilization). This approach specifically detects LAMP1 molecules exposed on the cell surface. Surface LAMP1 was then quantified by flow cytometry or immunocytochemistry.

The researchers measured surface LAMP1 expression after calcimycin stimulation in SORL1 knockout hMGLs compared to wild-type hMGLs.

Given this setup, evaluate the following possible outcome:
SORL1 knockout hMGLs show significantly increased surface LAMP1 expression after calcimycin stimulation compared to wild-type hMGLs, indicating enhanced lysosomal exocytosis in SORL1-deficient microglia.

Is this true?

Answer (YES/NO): NO